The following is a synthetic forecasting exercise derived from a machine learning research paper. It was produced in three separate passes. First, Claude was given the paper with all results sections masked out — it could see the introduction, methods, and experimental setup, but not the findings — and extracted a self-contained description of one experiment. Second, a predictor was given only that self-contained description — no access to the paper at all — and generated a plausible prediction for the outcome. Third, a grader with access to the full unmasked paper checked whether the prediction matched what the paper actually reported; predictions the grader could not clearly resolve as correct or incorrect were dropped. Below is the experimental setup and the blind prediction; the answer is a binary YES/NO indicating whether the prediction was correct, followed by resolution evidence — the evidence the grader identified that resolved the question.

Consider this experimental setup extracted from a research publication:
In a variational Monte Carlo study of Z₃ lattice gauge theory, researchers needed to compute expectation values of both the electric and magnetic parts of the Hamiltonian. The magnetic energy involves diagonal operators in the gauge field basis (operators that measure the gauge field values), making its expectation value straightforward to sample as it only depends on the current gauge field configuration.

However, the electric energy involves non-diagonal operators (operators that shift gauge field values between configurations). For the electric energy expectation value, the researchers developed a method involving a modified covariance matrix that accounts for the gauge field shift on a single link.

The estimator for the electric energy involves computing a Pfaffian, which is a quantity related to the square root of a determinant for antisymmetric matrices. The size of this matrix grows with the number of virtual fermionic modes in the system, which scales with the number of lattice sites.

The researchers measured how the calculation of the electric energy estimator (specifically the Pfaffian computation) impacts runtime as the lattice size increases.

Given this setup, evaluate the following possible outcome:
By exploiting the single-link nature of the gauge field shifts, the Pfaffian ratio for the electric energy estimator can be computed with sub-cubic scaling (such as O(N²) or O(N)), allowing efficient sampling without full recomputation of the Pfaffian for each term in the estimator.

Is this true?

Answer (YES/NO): NO